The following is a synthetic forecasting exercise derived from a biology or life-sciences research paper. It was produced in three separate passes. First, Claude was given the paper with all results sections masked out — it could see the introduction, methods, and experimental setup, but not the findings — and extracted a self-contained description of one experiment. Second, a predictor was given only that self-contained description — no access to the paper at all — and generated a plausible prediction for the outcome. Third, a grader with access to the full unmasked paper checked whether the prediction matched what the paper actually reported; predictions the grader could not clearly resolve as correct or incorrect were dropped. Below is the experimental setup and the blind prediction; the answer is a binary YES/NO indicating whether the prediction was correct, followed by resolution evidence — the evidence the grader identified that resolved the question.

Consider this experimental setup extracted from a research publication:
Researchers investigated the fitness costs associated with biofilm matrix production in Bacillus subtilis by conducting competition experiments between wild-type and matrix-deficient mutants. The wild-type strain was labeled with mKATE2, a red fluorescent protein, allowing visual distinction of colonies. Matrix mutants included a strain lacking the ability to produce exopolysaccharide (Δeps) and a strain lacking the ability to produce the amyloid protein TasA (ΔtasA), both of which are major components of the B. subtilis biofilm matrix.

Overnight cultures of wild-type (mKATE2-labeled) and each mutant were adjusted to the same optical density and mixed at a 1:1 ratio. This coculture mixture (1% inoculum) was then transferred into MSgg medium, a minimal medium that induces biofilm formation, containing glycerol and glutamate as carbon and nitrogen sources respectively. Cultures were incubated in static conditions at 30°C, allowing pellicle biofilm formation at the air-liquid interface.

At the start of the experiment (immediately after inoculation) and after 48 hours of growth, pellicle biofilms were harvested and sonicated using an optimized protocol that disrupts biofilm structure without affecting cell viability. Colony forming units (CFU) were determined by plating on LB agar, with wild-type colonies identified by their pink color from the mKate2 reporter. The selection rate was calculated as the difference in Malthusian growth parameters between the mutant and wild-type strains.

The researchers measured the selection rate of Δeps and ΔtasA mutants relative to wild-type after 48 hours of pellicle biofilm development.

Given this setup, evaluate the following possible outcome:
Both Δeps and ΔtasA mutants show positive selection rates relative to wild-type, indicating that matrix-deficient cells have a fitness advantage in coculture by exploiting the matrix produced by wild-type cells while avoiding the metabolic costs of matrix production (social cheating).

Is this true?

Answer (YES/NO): NO